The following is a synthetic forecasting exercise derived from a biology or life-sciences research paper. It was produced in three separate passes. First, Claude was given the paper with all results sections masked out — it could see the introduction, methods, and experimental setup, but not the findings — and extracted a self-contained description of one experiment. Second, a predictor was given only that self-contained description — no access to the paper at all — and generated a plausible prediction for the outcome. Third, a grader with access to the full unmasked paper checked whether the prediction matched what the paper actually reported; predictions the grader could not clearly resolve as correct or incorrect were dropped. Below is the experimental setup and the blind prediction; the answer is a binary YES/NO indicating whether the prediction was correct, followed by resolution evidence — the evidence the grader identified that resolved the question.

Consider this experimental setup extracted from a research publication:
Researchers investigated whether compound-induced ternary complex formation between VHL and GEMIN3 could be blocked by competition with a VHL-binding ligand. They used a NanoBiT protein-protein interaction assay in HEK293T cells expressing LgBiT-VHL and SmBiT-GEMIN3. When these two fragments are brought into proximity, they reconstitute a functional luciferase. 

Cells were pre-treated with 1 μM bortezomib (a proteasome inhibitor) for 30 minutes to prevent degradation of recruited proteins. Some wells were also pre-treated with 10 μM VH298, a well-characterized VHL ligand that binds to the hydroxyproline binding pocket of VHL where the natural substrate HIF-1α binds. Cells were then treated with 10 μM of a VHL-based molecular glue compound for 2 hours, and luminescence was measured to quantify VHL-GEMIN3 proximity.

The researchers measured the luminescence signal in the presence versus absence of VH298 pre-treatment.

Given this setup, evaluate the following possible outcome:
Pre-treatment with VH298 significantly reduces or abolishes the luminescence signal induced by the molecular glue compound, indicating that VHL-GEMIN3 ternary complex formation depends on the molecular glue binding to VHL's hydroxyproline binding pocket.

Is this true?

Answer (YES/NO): YES